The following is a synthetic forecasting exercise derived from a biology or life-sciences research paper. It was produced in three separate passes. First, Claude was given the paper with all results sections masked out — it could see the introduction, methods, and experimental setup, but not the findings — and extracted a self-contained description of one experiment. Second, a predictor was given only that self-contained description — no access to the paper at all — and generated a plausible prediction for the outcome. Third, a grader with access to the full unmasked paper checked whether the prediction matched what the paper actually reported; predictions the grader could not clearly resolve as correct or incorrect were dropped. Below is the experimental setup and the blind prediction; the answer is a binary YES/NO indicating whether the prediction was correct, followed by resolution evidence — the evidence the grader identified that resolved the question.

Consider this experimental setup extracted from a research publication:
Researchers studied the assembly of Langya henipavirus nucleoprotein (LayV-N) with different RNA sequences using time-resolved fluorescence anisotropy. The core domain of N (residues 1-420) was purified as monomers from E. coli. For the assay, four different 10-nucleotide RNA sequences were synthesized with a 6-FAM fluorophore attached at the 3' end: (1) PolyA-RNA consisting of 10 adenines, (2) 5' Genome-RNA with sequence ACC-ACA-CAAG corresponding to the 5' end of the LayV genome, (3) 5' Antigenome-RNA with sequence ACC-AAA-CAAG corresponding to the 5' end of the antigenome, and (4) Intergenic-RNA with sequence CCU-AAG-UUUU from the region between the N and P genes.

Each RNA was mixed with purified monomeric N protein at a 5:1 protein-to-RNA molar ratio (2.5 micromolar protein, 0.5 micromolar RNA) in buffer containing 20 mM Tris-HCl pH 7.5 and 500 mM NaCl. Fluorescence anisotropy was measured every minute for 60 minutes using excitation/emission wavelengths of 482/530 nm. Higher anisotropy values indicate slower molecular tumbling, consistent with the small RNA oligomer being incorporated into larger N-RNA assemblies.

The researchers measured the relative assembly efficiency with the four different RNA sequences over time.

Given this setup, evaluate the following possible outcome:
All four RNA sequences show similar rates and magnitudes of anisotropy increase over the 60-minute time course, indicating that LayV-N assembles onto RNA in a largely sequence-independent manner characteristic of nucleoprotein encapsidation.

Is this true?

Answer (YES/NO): NO